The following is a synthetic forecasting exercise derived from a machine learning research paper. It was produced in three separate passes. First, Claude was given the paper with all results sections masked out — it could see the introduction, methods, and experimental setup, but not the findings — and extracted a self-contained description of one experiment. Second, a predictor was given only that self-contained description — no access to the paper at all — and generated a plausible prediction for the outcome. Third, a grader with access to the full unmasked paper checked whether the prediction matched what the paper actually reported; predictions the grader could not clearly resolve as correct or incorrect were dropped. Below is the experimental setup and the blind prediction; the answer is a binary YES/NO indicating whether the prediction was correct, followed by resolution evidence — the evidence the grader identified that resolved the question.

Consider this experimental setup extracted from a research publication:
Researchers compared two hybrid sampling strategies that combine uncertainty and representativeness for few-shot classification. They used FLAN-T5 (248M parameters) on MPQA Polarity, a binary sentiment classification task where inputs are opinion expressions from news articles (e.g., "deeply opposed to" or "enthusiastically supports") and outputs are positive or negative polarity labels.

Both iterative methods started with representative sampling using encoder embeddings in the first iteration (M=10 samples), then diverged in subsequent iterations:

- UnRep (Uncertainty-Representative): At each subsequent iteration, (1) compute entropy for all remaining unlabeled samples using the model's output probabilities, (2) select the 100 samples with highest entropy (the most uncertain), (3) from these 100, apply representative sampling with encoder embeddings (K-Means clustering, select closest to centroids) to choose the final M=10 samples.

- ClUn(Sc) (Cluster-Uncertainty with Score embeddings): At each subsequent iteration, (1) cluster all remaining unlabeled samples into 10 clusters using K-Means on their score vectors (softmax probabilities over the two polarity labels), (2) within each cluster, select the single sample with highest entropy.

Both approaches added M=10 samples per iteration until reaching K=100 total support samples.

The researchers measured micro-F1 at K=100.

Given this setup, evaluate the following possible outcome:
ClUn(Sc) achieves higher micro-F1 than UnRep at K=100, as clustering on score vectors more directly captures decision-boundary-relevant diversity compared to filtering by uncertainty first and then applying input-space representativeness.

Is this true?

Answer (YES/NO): YES